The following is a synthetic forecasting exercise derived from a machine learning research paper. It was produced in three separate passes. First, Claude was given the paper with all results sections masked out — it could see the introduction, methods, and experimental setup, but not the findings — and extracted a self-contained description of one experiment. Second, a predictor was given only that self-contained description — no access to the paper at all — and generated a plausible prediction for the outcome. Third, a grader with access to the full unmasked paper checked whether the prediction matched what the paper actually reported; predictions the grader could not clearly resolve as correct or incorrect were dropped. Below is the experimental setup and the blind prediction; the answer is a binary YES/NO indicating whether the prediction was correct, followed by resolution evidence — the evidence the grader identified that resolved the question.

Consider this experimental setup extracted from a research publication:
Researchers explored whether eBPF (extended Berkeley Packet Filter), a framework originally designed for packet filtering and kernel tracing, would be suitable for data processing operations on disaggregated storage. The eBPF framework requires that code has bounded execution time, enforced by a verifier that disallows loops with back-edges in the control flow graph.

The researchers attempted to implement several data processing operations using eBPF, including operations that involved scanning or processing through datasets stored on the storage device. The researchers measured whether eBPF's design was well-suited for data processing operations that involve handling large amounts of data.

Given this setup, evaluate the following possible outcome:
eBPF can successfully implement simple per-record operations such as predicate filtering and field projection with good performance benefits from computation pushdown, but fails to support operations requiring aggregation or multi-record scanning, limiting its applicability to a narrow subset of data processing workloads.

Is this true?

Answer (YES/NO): NO